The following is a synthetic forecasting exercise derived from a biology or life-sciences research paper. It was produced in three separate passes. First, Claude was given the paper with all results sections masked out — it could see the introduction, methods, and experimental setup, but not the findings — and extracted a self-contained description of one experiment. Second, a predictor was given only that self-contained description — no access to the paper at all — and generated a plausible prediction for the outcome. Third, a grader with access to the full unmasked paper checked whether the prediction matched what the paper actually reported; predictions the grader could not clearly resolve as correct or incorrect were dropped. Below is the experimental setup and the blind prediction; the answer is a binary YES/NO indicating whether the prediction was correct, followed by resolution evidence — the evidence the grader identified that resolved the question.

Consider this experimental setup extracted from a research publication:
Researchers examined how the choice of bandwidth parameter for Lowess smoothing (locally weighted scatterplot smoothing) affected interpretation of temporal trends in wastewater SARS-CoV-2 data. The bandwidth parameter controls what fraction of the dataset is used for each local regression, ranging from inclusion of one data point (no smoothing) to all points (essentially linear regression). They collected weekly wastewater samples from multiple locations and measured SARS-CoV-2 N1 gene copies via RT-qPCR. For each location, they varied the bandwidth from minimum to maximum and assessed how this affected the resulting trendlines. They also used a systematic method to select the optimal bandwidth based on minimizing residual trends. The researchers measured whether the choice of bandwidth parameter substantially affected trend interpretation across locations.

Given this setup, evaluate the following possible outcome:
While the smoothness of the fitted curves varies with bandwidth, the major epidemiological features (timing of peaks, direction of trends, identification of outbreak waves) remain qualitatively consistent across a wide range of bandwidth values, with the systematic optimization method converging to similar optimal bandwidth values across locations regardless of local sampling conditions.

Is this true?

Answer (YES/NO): NO